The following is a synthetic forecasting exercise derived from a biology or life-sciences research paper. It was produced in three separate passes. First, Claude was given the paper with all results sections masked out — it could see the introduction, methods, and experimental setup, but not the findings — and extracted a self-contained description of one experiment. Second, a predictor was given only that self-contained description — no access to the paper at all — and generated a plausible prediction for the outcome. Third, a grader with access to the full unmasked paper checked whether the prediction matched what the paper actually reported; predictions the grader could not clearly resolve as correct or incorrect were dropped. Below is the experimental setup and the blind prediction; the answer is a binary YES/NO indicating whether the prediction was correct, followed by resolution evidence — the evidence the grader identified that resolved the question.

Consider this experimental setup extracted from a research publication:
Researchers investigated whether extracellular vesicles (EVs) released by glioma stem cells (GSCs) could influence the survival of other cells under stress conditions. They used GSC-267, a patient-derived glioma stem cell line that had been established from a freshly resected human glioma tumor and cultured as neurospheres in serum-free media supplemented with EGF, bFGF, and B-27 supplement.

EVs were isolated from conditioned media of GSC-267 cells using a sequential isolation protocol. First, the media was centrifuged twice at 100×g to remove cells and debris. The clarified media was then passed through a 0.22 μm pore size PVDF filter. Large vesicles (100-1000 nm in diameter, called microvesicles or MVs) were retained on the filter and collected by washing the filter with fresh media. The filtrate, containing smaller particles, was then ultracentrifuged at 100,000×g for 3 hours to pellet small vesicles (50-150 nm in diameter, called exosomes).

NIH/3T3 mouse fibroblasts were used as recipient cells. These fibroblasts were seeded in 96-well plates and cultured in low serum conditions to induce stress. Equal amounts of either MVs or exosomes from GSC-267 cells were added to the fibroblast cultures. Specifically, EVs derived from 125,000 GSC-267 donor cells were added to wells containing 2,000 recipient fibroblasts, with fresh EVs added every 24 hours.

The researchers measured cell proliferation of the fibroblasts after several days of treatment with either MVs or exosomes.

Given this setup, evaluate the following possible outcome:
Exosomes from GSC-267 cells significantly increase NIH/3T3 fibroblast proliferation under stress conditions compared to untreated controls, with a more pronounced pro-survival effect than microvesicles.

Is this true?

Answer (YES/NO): NO